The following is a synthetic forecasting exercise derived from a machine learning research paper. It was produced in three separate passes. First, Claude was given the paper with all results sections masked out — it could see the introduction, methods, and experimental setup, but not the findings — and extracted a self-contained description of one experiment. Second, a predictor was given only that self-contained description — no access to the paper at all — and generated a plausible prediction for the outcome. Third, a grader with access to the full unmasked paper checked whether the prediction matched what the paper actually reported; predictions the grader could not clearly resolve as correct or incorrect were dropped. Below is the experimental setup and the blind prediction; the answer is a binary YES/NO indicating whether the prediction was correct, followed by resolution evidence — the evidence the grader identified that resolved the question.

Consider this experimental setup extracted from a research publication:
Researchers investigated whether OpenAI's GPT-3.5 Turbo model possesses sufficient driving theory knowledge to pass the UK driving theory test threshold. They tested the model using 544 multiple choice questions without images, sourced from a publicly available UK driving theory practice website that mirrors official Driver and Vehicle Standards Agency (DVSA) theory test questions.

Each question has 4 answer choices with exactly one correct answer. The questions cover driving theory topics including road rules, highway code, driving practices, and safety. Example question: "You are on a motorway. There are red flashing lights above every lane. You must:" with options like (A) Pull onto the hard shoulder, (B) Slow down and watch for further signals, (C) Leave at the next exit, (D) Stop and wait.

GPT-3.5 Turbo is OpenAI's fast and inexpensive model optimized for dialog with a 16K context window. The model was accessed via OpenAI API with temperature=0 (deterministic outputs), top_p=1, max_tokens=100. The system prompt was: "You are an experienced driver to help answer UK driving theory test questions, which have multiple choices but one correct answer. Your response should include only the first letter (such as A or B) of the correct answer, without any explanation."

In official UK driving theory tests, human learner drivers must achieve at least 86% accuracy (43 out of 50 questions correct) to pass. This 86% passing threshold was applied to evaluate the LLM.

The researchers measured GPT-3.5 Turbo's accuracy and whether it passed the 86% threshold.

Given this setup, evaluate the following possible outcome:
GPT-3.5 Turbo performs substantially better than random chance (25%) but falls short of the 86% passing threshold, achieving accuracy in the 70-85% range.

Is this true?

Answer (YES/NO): YES